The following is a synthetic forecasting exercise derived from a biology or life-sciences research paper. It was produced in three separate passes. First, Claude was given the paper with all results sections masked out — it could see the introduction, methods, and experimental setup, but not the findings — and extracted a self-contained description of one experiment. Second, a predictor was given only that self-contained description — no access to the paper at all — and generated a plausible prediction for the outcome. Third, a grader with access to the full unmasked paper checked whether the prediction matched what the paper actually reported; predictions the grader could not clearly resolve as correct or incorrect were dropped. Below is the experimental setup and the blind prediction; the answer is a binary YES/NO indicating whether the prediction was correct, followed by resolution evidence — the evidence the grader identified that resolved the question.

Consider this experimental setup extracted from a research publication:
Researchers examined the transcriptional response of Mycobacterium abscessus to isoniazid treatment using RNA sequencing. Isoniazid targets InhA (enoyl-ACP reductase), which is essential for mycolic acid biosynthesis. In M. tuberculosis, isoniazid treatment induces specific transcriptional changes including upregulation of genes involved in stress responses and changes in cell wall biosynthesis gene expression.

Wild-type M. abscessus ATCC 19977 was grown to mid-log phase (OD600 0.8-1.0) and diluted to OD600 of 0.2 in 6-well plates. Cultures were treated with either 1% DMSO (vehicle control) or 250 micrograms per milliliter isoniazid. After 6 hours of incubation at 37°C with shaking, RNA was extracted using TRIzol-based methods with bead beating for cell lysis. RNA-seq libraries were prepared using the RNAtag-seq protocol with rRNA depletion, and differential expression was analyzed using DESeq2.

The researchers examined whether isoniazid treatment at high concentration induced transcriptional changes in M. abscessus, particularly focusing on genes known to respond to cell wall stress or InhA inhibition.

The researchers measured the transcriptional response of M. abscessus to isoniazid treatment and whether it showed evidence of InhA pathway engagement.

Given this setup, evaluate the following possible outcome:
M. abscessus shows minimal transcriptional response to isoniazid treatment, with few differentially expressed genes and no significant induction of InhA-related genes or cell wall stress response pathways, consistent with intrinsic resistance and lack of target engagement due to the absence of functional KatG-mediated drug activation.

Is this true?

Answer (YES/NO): NO